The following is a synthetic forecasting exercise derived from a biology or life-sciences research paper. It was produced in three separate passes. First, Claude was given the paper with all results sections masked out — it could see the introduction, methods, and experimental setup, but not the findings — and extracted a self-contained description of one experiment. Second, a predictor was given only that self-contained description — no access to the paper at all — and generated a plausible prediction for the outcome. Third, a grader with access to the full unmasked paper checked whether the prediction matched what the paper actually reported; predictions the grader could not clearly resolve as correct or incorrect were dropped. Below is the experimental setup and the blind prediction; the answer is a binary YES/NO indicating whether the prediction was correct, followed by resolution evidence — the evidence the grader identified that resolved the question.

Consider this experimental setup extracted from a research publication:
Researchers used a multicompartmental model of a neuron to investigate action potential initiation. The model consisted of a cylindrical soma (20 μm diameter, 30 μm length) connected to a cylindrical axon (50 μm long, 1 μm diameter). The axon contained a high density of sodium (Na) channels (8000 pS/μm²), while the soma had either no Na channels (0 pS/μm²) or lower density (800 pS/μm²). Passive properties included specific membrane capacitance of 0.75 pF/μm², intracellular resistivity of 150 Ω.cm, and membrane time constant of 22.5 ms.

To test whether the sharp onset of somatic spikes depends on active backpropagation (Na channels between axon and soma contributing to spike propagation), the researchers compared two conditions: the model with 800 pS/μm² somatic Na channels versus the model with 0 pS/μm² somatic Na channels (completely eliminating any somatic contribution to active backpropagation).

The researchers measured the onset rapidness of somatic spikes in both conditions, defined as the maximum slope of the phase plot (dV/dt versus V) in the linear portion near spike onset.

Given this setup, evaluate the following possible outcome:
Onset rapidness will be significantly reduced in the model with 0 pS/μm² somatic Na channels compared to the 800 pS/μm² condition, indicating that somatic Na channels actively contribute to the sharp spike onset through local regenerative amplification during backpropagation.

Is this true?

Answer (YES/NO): NO